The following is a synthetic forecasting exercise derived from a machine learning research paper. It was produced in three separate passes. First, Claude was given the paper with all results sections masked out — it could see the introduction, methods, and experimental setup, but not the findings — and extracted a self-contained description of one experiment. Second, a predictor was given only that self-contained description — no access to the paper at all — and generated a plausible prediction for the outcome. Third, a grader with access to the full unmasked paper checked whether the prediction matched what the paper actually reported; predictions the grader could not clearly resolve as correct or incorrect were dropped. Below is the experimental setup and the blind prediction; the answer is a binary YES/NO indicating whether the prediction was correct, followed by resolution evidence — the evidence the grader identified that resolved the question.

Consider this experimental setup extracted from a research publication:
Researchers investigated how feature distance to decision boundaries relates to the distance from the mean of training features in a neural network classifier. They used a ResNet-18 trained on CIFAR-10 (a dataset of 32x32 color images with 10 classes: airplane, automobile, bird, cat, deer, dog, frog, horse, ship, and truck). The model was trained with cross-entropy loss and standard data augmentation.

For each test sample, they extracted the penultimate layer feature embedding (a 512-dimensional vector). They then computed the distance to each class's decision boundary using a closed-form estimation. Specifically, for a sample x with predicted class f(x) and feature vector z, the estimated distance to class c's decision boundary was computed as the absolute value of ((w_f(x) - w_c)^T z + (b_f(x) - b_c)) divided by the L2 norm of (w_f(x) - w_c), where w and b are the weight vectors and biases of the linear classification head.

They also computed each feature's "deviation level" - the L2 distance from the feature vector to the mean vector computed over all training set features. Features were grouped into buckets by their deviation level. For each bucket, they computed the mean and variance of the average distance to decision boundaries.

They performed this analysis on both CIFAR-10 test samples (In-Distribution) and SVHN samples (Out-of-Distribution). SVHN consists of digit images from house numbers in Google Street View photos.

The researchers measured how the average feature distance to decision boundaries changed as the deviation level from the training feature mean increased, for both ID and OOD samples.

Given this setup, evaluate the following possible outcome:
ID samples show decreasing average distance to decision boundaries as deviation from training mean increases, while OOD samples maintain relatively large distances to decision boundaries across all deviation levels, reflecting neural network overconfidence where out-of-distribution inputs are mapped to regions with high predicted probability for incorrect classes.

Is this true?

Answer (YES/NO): NO